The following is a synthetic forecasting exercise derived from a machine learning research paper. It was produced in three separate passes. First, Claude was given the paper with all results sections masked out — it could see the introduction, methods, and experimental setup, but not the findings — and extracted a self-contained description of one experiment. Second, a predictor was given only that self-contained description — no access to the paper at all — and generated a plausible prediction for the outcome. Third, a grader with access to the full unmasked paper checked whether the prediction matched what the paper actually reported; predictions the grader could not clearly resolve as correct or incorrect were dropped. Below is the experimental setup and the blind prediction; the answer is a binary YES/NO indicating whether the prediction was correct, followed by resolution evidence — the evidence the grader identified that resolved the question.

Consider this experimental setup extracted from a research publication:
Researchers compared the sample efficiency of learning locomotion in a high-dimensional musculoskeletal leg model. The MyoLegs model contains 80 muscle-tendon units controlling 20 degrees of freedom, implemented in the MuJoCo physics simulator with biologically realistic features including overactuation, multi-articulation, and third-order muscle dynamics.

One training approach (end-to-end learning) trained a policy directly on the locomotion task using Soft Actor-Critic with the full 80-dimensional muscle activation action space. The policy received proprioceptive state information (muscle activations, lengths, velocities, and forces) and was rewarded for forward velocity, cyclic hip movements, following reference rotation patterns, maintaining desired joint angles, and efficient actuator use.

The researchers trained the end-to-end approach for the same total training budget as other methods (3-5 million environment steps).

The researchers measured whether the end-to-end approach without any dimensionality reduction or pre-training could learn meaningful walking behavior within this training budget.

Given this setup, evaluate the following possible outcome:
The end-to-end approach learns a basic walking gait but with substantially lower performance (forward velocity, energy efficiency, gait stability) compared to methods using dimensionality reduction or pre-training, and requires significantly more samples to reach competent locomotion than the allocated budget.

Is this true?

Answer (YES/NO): NO